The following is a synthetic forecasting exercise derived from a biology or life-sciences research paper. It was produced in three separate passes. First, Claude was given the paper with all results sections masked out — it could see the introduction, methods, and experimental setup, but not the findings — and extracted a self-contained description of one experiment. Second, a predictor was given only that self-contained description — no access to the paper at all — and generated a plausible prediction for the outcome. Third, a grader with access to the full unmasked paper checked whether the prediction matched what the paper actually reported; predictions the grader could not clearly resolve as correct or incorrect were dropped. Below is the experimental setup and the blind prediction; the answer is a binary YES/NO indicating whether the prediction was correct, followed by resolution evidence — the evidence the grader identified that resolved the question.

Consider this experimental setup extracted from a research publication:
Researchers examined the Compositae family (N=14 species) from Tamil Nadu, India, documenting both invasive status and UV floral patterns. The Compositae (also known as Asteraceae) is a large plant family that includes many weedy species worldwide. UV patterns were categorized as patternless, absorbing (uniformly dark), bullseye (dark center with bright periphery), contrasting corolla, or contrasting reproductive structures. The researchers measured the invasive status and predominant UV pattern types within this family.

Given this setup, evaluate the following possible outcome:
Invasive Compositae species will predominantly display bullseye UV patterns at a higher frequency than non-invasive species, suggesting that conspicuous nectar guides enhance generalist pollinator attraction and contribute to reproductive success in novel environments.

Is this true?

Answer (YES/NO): NO